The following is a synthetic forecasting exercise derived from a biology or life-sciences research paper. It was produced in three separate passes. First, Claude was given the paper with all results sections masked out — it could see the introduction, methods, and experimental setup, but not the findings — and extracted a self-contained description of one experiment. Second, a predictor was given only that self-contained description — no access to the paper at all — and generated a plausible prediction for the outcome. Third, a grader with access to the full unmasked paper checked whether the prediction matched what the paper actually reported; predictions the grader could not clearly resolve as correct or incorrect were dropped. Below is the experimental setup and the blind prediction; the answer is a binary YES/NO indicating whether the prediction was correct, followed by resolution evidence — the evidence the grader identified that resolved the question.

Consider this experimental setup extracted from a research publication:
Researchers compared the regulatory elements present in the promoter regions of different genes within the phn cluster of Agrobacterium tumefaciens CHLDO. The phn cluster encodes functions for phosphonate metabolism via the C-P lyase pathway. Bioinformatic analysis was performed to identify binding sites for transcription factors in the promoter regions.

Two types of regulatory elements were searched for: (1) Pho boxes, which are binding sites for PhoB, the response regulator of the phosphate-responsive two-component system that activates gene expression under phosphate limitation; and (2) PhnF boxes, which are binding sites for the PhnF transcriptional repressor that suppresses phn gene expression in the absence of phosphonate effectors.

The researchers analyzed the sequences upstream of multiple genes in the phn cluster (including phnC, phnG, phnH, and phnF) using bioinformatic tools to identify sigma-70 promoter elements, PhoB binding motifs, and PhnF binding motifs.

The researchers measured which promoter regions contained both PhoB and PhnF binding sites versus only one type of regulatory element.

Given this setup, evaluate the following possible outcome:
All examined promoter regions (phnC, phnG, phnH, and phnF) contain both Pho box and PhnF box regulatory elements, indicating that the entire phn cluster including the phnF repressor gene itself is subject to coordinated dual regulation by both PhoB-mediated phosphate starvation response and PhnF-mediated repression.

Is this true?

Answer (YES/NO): NO